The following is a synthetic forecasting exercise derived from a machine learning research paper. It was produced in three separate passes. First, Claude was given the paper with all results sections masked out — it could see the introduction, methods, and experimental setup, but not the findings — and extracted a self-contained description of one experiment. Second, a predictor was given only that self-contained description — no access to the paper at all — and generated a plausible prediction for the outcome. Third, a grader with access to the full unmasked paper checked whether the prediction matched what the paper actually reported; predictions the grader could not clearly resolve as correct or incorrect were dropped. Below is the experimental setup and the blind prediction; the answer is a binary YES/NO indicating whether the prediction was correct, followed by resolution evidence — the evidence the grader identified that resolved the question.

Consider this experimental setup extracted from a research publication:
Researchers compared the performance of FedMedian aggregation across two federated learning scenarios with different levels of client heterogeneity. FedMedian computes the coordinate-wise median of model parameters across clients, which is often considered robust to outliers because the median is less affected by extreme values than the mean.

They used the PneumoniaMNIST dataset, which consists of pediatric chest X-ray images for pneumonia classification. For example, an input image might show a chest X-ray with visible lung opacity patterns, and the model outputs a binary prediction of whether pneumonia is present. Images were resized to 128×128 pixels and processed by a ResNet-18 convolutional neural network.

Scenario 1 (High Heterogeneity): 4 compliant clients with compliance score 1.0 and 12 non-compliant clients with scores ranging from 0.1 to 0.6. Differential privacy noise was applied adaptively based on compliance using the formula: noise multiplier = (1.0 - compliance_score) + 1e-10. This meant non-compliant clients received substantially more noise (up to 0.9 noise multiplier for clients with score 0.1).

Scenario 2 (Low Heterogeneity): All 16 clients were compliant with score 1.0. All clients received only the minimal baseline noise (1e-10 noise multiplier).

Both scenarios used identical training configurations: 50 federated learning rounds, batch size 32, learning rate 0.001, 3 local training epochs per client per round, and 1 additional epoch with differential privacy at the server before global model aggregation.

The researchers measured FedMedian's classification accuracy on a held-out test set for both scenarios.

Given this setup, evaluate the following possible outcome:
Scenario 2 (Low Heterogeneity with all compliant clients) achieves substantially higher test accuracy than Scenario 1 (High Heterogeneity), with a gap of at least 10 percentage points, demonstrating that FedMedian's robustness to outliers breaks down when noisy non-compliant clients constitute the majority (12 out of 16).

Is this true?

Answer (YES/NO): YES